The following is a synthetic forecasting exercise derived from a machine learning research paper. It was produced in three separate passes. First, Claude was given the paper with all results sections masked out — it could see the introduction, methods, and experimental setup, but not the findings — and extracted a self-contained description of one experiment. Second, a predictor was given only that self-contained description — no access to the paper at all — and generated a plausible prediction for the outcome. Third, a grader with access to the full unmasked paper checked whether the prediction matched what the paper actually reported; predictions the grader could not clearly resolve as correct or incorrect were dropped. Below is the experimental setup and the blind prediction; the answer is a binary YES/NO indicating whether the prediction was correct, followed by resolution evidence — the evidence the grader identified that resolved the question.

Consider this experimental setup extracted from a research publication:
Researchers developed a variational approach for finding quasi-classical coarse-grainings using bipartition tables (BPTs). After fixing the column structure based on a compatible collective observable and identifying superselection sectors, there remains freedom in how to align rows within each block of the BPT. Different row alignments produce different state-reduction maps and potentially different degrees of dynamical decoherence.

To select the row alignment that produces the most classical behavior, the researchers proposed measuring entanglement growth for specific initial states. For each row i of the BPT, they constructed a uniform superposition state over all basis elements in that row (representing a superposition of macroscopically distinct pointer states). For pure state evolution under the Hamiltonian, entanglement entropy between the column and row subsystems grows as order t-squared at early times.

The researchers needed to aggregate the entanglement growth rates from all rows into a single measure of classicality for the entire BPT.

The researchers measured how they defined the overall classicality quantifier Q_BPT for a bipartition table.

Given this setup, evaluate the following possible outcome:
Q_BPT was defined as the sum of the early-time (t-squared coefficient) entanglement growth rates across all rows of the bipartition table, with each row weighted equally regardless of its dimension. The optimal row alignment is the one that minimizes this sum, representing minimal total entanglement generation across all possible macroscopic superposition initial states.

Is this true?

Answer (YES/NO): NO